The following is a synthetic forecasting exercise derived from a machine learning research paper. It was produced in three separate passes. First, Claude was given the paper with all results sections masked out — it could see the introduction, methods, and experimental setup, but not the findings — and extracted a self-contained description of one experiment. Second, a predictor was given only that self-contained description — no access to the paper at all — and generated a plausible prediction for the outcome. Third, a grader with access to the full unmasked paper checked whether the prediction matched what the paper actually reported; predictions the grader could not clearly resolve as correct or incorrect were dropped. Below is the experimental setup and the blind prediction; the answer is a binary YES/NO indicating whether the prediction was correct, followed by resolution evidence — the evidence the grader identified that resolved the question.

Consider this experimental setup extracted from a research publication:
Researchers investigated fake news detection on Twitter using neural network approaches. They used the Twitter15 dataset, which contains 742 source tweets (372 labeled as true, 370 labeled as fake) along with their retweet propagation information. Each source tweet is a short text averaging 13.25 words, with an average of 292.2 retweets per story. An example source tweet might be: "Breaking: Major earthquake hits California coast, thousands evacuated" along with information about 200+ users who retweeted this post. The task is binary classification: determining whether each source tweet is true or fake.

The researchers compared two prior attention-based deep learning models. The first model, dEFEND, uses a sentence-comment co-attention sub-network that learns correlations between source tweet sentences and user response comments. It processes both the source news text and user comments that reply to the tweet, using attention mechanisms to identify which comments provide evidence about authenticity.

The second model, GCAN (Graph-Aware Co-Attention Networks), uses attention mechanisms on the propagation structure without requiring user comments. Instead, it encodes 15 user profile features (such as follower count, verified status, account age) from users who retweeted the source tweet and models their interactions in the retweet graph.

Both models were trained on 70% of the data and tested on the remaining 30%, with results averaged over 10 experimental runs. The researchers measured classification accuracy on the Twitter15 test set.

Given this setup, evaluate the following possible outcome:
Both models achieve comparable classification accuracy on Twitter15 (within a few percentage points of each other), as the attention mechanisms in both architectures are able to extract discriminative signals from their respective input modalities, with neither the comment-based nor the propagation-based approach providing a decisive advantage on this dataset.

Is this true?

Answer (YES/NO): YES